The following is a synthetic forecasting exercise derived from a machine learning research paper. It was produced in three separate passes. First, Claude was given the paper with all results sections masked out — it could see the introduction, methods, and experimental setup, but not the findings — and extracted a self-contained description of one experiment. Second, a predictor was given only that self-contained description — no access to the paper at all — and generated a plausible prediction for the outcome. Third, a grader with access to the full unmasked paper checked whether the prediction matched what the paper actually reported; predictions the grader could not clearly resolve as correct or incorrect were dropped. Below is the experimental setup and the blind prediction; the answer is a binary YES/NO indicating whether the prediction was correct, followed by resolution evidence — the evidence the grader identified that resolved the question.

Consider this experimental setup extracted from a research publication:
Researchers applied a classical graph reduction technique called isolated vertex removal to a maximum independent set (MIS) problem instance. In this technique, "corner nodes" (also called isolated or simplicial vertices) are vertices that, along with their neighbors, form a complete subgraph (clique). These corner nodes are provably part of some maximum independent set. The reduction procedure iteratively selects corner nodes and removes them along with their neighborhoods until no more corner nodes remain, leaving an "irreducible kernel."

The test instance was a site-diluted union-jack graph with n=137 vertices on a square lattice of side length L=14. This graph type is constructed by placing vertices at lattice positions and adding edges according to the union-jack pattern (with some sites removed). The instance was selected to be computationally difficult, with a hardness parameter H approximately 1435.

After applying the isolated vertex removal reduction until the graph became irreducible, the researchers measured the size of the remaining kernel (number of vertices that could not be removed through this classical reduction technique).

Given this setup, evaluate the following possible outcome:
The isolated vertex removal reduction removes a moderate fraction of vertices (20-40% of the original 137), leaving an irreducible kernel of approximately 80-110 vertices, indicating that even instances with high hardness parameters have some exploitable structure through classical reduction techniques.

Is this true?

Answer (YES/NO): NO